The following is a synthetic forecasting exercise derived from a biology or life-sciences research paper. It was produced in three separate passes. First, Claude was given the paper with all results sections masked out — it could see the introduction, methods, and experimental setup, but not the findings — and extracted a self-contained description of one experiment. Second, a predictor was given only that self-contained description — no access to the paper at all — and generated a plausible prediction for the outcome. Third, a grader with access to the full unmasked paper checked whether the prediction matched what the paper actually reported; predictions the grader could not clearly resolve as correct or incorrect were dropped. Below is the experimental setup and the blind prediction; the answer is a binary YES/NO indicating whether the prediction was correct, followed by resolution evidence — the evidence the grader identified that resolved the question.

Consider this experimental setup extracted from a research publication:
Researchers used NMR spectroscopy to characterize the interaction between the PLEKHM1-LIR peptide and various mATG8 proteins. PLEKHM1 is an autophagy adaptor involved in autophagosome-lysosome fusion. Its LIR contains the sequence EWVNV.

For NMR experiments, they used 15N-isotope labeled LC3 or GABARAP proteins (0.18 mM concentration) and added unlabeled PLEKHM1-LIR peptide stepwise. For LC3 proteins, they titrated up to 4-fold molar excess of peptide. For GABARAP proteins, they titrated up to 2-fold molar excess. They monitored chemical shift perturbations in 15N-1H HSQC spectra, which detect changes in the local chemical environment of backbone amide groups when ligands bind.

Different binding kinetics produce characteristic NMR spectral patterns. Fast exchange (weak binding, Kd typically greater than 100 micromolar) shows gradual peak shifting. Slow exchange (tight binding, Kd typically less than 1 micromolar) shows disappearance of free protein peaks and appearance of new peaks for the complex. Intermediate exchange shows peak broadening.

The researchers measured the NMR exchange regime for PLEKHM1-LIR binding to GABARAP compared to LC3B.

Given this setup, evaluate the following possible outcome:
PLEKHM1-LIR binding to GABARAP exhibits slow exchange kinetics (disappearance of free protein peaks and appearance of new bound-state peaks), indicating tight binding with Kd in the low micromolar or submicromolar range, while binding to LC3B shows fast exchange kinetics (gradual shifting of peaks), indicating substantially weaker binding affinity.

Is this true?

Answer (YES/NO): NO